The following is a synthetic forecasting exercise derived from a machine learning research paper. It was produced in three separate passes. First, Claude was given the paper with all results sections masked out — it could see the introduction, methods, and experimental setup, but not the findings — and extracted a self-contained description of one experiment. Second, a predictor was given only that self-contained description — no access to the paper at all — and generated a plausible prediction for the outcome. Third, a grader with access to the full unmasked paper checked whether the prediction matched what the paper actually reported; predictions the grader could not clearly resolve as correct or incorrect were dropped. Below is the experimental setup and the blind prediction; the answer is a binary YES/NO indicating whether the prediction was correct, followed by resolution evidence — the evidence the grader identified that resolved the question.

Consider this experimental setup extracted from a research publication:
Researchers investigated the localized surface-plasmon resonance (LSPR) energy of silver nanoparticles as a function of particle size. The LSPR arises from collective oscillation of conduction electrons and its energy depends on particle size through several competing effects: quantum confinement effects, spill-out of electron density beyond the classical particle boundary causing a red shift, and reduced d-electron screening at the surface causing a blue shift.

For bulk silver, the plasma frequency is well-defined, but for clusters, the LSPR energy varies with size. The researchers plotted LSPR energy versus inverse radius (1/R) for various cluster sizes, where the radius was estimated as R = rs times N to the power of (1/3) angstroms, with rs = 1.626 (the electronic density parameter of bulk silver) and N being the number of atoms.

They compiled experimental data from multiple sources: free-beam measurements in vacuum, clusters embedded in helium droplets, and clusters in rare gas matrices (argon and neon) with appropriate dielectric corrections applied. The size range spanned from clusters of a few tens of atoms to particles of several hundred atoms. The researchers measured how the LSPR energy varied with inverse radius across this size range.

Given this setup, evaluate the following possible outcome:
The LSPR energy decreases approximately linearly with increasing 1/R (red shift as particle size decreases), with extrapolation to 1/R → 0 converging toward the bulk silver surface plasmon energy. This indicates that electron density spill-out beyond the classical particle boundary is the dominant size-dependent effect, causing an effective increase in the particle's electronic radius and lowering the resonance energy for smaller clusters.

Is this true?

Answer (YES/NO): NO